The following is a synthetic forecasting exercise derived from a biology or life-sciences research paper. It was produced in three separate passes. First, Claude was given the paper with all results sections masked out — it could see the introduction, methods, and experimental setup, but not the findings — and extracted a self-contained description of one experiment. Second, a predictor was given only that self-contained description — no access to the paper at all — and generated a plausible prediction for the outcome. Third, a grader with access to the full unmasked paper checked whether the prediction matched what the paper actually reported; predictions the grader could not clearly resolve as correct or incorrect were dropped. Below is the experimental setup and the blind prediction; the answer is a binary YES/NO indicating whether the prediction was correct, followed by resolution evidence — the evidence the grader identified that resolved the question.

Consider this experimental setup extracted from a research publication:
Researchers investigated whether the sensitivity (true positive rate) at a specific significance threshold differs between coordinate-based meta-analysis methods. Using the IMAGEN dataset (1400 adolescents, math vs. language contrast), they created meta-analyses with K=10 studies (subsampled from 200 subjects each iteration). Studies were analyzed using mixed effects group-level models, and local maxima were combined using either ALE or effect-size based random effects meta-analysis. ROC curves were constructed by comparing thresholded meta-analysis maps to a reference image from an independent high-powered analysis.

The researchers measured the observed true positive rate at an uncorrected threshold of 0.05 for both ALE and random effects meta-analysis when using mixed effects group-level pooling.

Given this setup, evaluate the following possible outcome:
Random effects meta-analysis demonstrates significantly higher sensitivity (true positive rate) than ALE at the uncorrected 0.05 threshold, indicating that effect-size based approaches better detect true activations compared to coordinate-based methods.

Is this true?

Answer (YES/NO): YES